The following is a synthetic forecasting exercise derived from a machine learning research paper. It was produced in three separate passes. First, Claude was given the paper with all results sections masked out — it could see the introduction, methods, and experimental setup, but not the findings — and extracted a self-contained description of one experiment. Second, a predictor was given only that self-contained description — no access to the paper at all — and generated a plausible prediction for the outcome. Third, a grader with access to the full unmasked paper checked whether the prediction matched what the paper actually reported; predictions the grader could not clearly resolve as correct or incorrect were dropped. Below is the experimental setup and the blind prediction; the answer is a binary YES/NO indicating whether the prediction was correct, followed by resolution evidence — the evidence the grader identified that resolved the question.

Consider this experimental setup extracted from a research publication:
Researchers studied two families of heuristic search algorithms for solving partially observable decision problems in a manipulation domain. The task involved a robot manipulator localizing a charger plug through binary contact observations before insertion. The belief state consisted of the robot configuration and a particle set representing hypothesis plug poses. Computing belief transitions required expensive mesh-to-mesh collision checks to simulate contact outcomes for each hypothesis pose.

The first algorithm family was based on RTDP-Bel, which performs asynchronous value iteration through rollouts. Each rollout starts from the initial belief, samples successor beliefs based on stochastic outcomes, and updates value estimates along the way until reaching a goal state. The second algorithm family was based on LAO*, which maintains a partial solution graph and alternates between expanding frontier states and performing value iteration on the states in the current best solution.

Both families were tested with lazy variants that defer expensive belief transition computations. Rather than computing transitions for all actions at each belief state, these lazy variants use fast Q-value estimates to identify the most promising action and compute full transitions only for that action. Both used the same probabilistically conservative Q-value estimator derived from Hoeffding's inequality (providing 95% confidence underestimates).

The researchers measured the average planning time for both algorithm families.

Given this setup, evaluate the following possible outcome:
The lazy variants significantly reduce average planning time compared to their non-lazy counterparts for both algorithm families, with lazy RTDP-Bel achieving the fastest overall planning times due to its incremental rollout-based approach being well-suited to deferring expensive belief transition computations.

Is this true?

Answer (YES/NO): NO